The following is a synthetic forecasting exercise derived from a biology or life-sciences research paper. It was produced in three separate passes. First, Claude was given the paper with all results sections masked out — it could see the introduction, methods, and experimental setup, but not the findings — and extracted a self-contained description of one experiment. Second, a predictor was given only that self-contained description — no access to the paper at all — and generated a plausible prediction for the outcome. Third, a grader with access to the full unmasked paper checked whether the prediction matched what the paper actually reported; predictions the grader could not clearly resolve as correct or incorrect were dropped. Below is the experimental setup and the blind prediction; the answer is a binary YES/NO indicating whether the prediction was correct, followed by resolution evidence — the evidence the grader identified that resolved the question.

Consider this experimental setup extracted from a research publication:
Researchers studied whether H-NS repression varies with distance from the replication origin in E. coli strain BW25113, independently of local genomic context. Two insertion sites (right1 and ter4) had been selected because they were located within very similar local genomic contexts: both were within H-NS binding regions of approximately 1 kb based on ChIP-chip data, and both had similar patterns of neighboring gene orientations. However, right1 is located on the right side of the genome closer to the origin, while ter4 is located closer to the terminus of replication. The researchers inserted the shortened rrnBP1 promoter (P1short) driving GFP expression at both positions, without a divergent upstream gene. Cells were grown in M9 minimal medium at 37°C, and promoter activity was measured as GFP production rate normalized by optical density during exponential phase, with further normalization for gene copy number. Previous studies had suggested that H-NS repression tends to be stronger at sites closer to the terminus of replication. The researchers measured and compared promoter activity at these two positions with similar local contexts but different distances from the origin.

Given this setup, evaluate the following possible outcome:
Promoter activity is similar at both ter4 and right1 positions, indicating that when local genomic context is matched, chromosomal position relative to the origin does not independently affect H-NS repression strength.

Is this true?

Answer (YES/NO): NO